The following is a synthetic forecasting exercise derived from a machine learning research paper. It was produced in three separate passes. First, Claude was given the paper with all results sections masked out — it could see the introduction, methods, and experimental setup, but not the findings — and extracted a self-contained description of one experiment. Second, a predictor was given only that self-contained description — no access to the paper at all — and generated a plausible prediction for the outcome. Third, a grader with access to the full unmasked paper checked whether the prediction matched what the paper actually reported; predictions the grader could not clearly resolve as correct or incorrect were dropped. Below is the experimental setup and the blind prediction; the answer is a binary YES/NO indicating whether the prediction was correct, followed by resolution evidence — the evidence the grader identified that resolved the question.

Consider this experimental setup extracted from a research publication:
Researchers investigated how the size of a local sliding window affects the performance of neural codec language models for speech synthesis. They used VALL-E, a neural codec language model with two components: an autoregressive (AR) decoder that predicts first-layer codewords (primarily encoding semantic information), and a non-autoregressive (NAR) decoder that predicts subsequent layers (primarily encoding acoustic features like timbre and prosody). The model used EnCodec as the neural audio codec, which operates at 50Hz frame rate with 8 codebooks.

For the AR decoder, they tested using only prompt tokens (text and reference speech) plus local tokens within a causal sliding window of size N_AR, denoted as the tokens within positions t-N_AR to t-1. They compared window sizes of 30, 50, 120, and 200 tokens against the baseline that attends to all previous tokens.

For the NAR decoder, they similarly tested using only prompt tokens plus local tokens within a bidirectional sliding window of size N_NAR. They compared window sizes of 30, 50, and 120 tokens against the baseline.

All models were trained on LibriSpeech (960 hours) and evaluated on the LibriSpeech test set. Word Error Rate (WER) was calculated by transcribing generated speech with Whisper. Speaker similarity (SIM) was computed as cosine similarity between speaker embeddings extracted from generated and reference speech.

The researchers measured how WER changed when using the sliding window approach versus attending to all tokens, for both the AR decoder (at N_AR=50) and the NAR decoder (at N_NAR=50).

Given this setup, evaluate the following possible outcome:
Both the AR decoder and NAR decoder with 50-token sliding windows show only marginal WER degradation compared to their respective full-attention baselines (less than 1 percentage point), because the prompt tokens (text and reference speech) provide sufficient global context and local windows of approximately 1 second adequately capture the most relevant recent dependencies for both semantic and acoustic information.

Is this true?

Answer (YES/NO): NO